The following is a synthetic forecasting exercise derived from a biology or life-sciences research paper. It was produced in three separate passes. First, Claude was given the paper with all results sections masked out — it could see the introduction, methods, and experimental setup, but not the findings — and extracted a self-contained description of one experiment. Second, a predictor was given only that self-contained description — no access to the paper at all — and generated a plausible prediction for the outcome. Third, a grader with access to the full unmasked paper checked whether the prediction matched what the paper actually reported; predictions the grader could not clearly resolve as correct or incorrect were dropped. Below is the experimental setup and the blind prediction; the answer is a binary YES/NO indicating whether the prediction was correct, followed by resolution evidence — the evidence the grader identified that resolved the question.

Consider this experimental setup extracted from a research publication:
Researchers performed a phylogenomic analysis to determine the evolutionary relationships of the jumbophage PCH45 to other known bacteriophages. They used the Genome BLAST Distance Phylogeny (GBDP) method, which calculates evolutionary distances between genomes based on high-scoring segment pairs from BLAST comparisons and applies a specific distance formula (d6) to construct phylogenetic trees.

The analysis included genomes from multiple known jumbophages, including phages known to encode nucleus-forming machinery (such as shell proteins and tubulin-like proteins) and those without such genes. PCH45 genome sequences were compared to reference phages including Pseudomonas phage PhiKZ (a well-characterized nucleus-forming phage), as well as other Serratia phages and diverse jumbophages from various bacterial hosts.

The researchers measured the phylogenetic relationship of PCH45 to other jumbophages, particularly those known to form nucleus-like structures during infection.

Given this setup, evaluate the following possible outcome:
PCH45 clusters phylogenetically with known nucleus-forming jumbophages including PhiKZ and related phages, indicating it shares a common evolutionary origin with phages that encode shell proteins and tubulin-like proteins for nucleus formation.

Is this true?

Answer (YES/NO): NO